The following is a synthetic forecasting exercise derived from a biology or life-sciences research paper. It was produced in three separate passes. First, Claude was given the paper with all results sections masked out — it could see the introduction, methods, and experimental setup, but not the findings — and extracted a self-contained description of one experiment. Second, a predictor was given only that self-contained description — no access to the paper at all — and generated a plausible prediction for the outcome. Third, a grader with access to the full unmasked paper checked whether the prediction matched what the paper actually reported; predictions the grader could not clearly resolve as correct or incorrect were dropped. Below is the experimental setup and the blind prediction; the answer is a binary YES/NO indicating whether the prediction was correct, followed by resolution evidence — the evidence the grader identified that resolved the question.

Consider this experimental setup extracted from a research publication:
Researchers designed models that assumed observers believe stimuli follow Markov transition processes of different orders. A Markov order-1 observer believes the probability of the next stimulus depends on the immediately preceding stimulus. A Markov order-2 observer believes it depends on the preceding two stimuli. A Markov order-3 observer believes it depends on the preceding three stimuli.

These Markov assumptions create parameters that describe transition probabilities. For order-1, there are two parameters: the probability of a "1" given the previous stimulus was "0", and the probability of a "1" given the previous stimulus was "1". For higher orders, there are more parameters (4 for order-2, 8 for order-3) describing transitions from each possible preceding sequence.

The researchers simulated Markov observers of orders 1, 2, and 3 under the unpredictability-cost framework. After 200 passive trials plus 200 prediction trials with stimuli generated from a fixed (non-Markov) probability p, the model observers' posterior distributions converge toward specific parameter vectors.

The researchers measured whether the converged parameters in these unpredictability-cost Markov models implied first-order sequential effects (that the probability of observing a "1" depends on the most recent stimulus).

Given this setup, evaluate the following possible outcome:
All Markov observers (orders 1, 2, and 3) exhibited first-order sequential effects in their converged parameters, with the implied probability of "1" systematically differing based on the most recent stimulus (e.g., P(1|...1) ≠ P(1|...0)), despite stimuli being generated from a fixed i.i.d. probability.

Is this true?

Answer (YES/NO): YES